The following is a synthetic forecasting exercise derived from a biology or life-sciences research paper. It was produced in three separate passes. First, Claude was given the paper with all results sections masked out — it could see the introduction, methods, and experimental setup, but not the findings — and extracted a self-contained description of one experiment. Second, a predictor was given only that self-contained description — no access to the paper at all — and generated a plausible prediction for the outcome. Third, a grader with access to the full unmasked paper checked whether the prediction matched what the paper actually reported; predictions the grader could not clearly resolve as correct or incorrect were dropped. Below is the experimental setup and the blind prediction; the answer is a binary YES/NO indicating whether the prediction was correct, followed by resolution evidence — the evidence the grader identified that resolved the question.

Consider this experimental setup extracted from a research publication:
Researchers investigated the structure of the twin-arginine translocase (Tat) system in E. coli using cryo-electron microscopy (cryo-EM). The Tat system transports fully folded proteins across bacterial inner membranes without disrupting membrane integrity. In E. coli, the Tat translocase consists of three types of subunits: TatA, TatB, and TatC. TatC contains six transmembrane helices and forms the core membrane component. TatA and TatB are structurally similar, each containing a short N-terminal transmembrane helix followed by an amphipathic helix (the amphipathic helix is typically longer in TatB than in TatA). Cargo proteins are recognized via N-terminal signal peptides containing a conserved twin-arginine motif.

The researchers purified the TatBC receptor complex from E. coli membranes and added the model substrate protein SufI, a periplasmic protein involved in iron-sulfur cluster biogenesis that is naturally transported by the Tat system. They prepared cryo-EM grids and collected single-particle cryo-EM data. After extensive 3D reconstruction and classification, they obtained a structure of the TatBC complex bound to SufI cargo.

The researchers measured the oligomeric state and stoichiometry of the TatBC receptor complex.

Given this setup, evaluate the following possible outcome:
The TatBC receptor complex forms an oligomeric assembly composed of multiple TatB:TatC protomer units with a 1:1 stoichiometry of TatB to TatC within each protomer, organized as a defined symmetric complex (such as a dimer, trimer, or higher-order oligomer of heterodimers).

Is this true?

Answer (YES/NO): YES